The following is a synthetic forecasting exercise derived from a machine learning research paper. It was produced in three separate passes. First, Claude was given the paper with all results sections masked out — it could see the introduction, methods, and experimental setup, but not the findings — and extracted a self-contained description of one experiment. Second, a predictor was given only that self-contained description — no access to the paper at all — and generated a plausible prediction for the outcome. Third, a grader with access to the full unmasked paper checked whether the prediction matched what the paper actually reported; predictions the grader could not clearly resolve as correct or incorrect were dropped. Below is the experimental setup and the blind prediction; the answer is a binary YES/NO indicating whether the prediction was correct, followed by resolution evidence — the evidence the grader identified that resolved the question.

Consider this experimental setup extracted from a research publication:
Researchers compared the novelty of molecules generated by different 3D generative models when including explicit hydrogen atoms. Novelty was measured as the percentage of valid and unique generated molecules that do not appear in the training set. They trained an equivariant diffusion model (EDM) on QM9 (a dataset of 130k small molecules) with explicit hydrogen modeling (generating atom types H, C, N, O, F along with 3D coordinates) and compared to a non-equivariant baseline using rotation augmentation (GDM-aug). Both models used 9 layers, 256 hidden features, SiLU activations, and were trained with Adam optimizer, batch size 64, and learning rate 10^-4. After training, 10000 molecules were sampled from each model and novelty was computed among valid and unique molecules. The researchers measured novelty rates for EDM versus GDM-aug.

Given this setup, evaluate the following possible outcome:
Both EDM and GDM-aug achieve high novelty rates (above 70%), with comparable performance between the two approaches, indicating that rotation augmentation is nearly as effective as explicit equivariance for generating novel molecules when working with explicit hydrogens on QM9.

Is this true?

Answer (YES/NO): NO